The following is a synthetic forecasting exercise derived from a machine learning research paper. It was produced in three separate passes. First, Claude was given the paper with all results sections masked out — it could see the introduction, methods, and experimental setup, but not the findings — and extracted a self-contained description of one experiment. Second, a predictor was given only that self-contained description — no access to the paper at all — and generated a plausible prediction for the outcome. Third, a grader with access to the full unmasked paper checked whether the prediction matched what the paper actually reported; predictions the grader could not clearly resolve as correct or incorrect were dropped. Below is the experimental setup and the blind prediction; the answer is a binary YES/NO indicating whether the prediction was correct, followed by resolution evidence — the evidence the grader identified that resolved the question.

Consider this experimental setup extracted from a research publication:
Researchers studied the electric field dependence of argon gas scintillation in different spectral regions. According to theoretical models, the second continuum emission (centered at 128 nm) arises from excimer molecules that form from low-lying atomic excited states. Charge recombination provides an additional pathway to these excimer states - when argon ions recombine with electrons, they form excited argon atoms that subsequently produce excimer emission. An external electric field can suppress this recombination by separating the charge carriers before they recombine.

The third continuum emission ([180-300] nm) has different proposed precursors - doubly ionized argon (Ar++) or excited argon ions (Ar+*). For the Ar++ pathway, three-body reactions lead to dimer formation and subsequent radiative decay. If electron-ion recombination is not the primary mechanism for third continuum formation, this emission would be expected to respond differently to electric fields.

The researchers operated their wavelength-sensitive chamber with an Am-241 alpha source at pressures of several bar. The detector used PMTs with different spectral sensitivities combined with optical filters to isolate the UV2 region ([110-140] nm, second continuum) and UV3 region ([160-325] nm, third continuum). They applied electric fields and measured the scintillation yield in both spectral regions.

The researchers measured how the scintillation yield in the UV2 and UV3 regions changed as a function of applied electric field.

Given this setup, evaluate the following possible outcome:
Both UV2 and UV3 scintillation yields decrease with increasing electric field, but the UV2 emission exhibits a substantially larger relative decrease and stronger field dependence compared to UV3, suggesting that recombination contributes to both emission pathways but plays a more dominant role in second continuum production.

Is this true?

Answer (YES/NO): NO